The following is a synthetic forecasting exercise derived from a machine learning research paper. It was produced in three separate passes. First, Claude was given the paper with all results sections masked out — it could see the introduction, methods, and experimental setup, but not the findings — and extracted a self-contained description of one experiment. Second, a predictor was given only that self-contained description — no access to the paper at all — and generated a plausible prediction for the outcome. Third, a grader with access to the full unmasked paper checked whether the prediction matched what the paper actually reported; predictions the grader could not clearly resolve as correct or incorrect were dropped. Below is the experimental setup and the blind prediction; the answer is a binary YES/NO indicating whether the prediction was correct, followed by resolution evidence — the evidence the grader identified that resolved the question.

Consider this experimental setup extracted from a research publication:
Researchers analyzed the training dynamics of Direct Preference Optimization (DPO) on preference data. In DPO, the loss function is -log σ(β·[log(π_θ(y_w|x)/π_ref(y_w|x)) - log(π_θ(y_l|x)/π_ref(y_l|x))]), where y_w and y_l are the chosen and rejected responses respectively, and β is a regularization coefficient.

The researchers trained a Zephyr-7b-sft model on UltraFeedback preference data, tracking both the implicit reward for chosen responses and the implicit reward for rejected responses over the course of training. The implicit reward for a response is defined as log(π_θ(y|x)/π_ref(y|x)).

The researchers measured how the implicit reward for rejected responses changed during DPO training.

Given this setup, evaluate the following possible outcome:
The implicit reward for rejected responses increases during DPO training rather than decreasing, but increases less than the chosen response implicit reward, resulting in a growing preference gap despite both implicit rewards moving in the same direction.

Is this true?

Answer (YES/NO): NO